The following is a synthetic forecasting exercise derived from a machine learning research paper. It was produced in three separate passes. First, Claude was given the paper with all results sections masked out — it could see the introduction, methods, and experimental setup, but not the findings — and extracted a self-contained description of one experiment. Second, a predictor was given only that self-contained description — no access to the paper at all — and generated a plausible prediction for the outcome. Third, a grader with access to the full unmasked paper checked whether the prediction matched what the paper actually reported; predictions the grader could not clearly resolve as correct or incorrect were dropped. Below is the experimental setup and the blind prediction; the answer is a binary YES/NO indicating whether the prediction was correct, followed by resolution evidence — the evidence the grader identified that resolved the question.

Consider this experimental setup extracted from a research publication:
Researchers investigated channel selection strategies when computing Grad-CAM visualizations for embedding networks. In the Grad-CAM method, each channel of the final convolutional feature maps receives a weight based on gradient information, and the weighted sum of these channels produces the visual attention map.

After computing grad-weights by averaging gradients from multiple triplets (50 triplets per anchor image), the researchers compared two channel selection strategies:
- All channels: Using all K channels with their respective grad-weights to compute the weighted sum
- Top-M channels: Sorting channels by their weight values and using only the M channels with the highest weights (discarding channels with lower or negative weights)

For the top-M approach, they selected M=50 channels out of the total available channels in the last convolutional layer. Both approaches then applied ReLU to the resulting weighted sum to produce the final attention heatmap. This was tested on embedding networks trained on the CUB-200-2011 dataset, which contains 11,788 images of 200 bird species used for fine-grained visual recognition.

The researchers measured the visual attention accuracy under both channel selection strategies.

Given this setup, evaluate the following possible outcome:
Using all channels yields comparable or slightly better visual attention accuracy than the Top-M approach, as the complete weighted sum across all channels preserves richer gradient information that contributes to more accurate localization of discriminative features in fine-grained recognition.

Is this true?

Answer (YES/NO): NO